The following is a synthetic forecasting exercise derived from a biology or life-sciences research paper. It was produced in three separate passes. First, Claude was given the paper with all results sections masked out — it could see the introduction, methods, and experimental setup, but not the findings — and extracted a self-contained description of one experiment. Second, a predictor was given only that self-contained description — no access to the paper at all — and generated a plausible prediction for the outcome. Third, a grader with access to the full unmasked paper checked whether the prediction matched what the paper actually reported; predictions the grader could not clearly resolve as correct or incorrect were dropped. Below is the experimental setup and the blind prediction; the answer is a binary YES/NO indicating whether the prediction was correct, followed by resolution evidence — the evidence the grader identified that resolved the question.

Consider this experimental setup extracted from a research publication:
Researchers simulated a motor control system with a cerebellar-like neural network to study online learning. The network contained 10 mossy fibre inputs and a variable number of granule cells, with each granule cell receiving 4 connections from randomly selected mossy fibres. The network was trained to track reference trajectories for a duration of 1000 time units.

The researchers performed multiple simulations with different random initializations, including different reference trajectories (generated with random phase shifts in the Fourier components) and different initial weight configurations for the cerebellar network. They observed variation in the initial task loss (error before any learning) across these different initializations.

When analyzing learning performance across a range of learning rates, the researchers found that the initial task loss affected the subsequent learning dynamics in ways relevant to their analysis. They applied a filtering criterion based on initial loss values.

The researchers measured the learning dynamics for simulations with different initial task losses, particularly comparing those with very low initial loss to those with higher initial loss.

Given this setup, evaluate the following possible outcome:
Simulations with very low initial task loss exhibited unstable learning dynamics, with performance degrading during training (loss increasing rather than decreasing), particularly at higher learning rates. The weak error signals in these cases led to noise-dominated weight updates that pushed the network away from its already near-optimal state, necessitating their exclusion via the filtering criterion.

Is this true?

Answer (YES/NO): NO